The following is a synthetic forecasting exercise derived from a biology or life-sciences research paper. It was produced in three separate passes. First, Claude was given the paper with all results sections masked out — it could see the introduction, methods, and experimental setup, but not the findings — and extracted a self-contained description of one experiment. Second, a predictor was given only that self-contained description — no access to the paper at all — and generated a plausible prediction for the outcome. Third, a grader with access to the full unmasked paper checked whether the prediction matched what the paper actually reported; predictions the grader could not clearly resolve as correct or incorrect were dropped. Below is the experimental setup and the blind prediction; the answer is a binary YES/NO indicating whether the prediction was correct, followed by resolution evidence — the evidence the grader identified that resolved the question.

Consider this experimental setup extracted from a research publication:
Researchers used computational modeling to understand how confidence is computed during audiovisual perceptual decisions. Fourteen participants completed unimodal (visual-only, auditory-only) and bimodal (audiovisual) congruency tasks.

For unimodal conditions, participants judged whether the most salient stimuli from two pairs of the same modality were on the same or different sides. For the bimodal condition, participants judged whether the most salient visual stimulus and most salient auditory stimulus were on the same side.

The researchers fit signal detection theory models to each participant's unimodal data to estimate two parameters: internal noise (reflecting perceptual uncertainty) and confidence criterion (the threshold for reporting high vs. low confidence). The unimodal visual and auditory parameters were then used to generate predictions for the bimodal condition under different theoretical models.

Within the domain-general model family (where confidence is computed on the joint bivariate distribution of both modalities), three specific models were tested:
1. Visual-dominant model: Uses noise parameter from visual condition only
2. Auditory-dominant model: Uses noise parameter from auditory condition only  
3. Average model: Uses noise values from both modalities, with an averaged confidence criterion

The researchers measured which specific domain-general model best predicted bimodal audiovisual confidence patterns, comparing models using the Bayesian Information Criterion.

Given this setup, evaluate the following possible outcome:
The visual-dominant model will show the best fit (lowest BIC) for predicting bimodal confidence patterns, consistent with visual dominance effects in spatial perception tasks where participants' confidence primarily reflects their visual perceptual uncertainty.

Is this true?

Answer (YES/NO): NO